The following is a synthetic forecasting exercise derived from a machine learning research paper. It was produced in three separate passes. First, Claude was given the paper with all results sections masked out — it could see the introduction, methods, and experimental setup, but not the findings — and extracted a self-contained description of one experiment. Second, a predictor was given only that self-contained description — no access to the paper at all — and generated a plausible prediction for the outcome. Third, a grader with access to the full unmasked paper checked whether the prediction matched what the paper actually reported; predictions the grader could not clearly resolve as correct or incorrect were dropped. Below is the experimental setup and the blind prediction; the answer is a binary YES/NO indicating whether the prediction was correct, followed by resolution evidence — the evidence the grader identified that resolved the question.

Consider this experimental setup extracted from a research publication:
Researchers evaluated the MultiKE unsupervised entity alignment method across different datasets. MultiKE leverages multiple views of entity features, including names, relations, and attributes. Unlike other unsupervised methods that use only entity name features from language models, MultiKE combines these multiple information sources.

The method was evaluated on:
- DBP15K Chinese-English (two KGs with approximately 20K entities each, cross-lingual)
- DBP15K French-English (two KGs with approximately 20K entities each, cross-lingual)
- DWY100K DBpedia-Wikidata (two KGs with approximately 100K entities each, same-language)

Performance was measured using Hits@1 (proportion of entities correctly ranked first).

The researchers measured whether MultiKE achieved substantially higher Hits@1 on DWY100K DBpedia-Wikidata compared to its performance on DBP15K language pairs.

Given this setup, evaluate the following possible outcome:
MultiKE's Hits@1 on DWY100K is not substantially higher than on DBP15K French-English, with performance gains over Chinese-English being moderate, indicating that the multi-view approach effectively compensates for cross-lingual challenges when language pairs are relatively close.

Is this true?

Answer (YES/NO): NO